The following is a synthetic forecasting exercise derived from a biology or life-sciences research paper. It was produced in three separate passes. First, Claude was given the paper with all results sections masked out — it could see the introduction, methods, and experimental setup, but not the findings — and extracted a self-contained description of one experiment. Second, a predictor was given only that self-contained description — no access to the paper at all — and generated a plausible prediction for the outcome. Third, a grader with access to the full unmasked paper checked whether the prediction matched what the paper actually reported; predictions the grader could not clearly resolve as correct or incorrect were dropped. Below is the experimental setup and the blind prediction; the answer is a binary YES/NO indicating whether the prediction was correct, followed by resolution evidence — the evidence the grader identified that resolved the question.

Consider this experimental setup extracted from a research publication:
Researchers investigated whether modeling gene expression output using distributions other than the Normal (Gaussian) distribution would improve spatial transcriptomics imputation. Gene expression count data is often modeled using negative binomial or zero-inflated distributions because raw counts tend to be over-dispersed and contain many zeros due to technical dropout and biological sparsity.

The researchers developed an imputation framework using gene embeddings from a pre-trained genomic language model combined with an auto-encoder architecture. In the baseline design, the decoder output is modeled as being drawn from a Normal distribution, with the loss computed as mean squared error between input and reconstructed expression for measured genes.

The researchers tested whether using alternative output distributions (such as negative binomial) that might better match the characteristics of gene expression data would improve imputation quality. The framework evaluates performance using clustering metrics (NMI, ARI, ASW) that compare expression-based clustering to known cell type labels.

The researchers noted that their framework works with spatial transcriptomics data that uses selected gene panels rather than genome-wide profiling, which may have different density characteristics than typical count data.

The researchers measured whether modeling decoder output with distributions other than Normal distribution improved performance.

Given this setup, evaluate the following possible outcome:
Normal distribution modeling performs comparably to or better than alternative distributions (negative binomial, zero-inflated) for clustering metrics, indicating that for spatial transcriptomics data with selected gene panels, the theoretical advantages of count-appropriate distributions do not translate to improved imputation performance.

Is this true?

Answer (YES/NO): YES